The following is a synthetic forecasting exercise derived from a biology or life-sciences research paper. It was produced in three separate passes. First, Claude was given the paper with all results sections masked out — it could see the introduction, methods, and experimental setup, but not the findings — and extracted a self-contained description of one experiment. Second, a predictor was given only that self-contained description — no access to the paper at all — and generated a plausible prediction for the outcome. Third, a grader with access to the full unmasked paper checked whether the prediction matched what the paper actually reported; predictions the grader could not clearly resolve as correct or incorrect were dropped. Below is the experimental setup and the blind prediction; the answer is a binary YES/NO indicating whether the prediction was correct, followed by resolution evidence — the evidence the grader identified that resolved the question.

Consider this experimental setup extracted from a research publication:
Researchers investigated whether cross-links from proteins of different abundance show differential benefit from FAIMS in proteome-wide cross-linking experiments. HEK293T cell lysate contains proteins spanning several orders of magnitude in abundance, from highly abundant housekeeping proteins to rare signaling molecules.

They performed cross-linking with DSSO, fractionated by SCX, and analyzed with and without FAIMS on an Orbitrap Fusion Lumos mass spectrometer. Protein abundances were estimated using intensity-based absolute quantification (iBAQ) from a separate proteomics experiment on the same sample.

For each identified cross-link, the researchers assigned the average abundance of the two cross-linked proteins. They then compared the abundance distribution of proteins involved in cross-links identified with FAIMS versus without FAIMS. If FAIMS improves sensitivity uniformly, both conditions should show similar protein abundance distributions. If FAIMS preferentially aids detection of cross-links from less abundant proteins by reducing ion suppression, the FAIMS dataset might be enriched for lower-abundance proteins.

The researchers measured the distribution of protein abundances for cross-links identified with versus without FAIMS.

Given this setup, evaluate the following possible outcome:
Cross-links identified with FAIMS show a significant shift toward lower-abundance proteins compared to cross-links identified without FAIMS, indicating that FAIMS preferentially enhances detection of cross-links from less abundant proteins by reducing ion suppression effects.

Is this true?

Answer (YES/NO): YES